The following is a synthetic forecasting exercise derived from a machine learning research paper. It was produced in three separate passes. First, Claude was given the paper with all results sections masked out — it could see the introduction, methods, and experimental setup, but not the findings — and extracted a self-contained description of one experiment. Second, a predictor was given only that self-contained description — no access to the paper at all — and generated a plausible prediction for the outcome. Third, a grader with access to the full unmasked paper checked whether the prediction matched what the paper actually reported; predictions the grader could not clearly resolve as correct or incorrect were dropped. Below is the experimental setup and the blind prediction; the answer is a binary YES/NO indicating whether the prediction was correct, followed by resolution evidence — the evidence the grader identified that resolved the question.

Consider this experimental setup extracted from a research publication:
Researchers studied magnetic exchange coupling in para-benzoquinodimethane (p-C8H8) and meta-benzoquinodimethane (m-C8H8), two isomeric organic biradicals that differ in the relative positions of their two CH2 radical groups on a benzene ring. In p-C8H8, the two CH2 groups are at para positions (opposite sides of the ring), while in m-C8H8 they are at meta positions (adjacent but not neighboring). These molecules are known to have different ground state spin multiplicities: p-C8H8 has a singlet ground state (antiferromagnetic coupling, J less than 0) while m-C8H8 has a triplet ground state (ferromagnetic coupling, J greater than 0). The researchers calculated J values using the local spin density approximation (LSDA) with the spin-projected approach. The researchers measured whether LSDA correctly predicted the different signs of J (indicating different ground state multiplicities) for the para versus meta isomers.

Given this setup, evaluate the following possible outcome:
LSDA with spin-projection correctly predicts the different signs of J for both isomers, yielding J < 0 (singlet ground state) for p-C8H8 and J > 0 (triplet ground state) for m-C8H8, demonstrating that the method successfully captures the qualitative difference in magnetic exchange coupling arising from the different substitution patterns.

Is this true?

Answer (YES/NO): YES